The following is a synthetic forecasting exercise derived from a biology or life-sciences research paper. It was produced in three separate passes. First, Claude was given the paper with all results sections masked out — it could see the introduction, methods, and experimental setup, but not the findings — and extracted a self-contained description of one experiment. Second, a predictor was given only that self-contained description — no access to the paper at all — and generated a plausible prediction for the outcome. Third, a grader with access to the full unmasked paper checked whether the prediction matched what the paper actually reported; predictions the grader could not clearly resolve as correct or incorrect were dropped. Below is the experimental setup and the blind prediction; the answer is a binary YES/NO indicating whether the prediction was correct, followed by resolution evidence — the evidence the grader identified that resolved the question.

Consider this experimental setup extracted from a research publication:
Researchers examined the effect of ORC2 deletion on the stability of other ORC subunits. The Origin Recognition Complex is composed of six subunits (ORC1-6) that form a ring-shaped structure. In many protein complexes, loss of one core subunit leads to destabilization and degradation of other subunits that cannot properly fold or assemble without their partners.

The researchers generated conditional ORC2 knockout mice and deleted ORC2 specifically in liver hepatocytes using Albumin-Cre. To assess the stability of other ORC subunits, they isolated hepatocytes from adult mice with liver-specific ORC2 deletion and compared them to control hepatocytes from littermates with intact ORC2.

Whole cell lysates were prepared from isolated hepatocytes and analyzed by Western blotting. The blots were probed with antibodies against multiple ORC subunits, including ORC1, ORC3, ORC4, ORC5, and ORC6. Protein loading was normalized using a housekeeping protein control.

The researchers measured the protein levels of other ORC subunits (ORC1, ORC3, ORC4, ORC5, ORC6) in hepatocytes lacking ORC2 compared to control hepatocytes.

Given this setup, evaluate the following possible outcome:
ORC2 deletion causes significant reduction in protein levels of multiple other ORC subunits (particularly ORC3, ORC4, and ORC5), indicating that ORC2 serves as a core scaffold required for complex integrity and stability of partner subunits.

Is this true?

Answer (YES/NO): NO